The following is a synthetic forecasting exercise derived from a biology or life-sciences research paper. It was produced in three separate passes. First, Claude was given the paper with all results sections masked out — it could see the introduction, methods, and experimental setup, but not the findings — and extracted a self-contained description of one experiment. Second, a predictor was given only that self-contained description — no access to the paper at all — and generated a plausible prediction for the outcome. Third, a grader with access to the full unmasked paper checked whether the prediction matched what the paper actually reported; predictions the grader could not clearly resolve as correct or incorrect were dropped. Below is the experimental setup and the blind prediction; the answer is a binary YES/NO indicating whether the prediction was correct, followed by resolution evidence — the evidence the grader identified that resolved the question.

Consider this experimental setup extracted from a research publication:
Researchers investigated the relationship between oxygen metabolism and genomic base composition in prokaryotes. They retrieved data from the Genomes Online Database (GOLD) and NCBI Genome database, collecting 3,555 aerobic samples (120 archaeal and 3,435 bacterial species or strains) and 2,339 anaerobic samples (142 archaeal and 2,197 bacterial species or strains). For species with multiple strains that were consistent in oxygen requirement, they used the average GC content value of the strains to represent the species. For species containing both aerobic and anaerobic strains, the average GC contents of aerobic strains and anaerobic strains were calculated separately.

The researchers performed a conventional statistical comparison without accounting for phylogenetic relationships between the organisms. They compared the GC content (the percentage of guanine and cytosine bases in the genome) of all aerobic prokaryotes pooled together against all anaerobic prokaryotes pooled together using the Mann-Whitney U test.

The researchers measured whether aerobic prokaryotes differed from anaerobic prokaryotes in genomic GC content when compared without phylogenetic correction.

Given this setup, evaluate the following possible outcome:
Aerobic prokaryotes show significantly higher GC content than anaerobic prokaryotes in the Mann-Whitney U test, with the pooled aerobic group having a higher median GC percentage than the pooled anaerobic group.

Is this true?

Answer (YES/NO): YES